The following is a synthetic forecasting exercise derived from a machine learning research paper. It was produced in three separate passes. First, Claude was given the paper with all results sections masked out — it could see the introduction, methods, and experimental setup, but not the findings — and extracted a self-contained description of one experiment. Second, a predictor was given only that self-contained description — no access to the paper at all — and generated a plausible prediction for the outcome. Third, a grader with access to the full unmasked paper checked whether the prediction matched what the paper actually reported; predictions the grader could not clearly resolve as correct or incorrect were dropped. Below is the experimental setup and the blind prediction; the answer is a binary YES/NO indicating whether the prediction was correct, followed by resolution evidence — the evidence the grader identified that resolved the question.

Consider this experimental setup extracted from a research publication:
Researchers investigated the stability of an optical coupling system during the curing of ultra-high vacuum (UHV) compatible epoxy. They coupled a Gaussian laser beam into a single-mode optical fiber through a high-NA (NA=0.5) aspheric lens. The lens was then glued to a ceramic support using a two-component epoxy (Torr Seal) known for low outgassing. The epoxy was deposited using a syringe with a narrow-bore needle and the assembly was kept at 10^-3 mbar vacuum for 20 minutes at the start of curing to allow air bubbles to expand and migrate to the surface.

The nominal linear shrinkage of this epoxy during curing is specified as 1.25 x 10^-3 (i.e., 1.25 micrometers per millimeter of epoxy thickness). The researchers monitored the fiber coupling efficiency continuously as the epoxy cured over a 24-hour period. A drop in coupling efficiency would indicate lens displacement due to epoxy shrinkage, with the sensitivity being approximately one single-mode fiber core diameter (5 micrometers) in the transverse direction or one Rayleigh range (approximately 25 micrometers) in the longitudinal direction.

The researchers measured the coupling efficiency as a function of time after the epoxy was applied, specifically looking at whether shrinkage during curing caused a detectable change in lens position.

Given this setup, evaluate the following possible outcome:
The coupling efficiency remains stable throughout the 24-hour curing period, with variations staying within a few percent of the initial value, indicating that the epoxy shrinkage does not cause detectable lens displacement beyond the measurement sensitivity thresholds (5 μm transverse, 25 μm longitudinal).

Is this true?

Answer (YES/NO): NO